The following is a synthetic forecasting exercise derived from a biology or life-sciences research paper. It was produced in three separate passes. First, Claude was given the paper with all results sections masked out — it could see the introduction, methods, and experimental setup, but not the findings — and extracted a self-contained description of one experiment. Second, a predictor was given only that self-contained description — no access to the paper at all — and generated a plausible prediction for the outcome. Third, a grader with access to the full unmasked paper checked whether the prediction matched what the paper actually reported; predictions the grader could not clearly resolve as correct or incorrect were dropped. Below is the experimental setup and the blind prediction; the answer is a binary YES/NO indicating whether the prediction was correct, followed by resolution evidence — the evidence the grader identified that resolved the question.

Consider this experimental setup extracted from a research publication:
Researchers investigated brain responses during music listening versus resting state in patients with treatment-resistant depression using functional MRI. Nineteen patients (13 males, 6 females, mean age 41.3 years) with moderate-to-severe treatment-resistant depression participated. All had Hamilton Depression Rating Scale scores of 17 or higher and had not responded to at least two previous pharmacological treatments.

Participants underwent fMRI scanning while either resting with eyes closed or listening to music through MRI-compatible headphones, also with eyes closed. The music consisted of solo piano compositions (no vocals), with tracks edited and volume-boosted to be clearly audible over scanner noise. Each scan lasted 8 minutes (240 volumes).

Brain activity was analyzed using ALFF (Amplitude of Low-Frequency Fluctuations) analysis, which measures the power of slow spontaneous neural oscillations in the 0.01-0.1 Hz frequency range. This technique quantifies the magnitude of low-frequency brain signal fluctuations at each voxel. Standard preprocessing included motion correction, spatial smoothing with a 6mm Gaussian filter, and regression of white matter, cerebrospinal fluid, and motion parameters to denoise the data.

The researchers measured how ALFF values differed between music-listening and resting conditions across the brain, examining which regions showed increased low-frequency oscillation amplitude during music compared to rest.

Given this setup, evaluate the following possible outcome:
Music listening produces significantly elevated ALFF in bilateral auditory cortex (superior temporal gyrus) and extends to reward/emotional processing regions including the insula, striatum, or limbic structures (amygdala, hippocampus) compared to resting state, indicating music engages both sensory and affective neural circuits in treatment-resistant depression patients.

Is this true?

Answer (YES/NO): NO